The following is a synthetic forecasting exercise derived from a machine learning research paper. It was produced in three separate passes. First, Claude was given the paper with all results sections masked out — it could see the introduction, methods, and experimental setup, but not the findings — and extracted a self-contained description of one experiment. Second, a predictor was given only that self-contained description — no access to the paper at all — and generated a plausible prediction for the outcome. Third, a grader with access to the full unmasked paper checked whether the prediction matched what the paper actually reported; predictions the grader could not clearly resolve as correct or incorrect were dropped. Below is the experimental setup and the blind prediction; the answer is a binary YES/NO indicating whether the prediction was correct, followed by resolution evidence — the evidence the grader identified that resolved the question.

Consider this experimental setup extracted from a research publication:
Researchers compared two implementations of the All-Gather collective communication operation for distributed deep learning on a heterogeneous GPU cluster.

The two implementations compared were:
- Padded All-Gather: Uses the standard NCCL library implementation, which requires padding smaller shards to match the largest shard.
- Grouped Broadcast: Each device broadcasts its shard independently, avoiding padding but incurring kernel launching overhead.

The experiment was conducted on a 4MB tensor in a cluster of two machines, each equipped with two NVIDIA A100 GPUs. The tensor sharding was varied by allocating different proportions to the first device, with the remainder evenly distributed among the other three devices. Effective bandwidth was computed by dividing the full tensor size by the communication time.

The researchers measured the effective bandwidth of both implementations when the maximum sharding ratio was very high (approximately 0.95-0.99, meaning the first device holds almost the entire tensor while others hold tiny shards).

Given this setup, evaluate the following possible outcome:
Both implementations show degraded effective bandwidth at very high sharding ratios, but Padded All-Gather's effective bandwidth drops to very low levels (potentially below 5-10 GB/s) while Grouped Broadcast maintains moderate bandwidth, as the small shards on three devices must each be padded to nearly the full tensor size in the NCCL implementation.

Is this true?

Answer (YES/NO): NO